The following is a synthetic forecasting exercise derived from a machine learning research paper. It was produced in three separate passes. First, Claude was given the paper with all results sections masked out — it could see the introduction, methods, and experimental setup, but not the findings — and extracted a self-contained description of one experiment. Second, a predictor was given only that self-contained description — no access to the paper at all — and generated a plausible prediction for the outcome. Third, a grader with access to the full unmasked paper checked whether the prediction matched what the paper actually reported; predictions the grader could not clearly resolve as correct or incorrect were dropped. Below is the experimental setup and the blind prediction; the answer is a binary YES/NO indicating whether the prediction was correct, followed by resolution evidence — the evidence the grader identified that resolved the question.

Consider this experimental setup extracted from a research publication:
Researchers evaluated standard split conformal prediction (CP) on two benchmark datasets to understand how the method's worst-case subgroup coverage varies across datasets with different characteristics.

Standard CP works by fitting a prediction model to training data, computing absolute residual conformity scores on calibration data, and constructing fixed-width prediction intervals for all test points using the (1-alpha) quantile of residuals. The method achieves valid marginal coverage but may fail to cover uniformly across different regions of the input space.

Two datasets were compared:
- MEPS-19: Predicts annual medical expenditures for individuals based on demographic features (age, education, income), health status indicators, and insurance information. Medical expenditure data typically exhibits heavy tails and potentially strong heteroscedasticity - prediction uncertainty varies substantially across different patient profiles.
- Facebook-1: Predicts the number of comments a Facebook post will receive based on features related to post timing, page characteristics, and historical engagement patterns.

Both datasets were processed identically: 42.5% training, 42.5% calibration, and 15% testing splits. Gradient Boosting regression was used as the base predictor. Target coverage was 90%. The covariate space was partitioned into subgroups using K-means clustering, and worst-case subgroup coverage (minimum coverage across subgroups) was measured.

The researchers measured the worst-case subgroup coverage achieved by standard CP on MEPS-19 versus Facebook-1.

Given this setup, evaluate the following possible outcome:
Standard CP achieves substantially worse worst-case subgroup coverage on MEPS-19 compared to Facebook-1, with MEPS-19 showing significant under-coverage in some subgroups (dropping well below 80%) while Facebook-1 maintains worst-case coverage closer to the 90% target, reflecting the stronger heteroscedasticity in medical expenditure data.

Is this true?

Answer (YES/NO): YES